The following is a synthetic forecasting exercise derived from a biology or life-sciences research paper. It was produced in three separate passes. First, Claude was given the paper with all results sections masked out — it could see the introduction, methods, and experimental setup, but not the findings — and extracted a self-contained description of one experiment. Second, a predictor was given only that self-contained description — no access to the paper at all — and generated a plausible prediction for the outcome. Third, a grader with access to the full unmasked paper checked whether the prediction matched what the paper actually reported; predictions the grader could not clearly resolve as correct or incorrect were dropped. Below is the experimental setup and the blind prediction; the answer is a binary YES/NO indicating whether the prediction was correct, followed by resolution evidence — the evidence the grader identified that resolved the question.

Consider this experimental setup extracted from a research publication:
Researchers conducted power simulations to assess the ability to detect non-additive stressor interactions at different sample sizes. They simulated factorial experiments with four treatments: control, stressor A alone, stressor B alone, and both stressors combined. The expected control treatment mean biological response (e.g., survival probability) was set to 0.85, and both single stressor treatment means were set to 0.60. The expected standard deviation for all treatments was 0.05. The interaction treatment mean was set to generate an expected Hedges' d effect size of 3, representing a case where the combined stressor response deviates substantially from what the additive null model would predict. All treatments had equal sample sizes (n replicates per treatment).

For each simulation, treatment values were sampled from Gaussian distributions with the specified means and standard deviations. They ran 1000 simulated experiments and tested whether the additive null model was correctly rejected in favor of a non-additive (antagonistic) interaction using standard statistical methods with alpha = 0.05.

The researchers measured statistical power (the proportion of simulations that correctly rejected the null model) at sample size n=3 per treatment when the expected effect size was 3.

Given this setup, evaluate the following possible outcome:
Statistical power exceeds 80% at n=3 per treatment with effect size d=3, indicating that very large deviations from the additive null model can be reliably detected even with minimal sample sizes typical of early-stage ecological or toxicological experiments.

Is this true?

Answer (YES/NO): NO